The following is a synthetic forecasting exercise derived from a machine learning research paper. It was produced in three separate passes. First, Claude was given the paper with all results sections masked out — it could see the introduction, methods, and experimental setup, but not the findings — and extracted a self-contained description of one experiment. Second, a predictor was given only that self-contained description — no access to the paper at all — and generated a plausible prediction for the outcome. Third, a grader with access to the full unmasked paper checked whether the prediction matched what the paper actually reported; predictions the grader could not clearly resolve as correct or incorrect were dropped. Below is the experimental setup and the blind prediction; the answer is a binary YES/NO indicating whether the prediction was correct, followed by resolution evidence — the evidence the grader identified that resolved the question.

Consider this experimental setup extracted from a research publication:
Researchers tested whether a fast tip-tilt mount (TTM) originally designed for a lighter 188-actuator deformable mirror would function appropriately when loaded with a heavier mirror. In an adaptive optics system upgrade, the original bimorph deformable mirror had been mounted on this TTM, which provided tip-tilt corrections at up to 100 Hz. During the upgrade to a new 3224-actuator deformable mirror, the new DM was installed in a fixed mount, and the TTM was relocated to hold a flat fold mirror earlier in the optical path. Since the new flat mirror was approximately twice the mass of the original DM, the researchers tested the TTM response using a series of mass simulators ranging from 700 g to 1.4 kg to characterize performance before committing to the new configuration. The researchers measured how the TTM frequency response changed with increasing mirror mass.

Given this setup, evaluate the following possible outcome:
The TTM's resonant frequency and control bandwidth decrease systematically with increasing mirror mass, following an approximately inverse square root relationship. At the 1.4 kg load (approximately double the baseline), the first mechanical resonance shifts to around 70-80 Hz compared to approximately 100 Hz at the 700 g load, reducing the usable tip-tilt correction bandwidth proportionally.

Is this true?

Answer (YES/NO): NO